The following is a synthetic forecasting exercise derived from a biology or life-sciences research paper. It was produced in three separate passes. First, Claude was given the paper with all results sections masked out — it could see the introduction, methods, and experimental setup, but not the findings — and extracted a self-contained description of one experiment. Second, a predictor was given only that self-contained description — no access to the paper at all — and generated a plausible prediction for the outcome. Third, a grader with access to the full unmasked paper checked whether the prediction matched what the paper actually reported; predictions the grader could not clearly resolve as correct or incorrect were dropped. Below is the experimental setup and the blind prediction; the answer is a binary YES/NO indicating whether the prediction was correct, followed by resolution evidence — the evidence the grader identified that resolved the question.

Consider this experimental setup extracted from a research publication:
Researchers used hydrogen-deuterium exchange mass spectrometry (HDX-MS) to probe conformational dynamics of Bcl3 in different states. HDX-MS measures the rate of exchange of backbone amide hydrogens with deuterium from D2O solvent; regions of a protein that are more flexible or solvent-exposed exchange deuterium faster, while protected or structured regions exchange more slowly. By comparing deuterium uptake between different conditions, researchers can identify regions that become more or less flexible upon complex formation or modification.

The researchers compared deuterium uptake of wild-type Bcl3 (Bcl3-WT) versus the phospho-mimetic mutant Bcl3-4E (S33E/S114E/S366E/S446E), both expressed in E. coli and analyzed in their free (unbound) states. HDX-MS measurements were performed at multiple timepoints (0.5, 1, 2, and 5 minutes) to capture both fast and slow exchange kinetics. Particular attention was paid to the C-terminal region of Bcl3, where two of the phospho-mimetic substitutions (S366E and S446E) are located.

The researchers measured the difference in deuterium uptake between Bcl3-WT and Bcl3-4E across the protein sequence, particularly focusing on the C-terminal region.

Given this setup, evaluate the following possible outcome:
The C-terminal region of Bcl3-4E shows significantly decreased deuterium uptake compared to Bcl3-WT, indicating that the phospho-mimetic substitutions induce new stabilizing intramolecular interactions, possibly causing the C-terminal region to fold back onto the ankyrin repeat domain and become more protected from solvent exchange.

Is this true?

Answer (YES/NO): NO